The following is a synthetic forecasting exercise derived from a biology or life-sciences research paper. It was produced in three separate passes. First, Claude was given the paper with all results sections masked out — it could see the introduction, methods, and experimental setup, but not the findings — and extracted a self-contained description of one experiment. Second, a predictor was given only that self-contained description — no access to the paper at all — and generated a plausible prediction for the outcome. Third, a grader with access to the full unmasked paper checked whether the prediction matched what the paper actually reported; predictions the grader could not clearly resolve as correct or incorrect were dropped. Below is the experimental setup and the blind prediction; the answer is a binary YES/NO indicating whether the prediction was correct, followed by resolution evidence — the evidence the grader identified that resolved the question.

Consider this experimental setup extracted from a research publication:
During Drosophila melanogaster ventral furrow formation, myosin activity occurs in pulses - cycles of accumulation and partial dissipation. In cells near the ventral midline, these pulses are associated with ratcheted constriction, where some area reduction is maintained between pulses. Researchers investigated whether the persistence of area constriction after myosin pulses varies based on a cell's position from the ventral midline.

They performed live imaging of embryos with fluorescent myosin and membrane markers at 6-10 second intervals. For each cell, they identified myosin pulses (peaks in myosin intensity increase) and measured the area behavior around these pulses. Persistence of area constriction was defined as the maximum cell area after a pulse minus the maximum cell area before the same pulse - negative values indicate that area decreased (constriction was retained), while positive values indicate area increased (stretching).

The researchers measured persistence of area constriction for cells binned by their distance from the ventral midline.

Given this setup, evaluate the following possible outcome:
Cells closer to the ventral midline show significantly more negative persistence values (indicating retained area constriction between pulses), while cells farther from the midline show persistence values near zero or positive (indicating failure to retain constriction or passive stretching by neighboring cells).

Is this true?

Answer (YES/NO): YES